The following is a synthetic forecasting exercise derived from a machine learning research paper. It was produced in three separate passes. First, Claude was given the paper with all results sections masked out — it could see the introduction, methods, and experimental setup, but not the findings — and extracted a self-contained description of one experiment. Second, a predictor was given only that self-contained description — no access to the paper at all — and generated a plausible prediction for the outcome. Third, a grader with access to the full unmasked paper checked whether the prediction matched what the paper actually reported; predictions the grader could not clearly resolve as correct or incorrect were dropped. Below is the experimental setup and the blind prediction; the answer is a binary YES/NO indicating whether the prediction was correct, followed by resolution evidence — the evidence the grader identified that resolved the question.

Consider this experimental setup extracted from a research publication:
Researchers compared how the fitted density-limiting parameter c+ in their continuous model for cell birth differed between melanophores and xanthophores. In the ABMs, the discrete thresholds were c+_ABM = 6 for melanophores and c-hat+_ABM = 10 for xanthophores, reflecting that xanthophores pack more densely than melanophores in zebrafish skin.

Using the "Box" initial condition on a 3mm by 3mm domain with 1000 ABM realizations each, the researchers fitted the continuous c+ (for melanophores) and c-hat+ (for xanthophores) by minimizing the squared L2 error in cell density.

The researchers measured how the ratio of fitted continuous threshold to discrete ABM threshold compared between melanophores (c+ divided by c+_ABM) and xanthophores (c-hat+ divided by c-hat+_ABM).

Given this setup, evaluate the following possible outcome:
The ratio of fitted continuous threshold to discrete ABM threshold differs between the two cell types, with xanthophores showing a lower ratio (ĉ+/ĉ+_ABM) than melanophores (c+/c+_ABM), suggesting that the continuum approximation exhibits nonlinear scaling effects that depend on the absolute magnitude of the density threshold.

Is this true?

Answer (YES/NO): YES